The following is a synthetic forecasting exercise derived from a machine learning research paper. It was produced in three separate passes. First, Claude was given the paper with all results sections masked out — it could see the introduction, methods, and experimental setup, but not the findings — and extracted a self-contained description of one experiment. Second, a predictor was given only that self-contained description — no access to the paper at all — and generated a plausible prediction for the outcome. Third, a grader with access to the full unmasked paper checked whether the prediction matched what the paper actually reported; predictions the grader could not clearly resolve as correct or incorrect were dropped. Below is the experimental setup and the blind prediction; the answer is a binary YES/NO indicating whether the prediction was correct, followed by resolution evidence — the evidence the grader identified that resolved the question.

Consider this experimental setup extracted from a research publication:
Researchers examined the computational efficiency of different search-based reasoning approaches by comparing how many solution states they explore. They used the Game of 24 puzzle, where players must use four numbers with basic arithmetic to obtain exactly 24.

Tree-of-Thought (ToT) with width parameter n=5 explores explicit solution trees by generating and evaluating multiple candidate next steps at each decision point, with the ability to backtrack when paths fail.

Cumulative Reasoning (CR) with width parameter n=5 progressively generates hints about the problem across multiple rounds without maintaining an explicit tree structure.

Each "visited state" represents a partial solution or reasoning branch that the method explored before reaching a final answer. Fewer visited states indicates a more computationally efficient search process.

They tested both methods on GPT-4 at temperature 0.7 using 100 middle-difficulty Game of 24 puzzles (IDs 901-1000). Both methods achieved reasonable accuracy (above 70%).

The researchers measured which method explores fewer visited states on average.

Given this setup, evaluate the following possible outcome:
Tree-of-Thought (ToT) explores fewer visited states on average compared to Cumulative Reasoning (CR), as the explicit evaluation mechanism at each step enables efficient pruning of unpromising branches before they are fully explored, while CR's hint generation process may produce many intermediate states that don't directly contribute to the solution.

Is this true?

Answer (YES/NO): NO